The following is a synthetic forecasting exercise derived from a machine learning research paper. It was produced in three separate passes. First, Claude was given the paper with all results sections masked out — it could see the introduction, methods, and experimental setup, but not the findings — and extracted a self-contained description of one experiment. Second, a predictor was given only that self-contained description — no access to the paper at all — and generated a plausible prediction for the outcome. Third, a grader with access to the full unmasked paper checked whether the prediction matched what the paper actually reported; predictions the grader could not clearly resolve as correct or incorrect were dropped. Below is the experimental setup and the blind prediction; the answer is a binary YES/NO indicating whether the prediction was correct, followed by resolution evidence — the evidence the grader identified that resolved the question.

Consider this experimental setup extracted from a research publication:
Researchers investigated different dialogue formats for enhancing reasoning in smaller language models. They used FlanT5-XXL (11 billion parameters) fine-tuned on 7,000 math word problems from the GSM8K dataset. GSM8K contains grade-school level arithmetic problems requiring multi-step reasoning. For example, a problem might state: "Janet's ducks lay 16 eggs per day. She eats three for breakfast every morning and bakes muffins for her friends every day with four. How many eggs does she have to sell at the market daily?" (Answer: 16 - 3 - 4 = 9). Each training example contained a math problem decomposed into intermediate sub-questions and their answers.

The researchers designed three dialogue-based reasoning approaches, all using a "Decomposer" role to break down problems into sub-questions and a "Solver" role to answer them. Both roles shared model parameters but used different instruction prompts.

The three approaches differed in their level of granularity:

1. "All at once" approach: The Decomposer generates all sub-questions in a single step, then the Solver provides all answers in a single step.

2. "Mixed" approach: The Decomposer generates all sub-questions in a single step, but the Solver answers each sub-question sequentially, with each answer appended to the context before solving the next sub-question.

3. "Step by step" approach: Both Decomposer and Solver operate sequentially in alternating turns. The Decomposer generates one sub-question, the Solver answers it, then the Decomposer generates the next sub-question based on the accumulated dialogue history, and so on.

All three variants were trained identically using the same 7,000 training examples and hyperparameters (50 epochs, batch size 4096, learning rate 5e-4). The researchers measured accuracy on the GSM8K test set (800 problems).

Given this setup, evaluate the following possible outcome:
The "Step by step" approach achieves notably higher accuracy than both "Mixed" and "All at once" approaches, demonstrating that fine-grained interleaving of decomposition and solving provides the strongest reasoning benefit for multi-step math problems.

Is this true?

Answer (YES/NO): YES